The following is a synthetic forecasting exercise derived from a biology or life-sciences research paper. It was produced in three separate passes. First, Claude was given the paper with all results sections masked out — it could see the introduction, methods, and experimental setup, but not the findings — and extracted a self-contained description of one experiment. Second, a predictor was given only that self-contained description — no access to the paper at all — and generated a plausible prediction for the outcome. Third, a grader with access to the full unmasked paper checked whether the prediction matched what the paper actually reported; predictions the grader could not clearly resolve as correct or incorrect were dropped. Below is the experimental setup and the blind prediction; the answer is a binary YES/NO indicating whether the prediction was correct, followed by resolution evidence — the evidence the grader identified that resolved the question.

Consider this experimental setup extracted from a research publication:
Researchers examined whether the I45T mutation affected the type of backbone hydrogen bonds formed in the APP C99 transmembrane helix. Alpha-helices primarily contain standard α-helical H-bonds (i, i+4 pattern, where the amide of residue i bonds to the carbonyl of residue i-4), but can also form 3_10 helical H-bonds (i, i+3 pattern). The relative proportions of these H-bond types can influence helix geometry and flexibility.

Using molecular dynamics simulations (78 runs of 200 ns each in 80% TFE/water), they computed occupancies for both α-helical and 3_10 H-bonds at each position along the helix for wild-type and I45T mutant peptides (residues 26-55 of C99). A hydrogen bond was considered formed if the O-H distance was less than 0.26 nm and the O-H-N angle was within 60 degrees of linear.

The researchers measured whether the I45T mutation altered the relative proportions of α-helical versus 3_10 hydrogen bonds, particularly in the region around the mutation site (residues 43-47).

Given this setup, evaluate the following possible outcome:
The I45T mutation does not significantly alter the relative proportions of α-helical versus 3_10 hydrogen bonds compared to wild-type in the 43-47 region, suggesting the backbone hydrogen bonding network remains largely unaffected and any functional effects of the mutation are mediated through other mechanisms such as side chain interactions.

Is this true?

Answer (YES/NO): NO